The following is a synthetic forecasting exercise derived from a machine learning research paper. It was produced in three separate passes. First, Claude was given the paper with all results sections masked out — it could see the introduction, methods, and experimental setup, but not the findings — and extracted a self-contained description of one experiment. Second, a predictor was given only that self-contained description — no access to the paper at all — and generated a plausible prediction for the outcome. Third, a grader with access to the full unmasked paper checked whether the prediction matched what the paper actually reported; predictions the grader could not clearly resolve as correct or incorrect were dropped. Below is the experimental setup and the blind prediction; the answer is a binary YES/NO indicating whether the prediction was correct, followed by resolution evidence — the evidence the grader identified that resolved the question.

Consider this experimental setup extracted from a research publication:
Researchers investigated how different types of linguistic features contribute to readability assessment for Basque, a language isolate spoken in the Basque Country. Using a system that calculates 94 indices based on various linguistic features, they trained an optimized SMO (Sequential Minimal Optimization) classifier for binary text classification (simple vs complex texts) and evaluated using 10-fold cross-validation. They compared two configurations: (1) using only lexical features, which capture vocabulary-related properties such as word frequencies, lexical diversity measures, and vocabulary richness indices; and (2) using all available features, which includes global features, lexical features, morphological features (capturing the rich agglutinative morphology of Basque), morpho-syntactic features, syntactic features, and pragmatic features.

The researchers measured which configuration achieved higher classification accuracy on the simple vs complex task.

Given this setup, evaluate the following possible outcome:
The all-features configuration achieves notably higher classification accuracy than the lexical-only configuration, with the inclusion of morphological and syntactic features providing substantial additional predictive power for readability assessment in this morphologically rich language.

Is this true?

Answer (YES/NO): NO